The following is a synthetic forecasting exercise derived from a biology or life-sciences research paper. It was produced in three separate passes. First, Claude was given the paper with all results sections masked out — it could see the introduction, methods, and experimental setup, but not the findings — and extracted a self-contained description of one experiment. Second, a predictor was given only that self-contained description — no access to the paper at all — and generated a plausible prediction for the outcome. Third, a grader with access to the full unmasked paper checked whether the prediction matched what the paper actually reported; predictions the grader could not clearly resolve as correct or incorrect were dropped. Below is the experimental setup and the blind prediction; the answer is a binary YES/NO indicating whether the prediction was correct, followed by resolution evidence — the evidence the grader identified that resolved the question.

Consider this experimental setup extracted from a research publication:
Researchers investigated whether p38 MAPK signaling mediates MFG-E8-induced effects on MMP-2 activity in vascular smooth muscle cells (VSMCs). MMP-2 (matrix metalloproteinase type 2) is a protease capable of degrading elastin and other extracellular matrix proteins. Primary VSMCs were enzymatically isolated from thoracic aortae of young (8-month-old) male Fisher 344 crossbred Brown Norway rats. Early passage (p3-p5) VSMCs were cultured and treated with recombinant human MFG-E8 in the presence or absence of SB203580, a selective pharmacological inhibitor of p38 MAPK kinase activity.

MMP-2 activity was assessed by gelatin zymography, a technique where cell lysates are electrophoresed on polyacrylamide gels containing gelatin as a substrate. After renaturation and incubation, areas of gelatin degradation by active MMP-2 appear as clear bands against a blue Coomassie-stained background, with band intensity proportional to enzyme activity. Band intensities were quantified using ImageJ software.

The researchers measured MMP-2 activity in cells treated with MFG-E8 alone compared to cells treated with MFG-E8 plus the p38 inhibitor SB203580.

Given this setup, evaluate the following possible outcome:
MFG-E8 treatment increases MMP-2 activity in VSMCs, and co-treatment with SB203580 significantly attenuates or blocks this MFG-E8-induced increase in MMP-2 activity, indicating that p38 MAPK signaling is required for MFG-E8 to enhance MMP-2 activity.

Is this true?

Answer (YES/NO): YES